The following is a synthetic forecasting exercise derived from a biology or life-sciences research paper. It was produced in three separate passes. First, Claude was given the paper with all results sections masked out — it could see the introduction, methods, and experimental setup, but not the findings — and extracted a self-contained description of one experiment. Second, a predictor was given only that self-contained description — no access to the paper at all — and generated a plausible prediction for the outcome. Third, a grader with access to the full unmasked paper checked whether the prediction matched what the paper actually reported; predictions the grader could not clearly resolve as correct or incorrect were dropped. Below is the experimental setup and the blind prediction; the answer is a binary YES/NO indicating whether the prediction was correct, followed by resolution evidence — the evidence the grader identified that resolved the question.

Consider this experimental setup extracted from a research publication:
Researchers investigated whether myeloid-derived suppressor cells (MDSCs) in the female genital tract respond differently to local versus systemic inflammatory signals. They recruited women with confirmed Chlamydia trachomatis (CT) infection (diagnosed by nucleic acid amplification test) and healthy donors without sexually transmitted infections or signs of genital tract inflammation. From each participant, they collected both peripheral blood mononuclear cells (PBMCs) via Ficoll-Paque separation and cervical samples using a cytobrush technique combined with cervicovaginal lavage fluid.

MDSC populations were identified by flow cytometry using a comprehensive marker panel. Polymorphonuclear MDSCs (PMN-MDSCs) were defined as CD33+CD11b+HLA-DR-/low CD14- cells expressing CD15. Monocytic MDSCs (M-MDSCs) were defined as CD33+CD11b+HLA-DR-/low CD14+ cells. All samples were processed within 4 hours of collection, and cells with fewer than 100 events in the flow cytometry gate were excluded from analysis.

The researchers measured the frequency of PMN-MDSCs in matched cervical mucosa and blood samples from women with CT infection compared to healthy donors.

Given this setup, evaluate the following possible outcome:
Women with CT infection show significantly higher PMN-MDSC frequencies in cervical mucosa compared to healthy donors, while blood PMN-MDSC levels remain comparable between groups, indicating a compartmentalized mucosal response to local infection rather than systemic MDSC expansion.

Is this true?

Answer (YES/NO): YES